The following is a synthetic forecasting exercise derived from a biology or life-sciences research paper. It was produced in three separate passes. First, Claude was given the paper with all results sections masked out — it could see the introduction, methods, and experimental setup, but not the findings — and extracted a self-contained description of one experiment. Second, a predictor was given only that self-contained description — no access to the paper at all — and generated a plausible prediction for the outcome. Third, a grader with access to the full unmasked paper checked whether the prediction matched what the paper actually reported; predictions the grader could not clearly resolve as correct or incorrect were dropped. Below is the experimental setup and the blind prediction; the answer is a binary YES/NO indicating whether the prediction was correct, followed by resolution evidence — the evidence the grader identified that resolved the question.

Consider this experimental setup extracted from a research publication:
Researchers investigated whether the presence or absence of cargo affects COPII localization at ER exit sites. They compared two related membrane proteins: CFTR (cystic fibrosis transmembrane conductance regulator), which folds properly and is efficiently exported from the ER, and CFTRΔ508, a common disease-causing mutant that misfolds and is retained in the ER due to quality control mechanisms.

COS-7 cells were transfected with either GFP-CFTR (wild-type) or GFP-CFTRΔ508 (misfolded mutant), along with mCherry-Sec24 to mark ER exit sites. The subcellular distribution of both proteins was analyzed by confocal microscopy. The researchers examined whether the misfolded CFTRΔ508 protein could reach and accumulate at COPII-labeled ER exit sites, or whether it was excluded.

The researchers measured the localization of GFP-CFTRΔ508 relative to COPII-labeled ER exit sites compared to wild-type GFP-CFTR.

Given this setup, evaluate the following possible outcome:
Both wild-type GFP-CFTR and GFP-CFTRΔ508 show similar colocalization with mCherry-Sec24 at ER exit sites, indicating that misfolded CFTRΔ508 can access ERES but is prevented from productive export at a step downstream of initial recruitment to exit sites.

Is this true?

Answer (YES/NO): NO